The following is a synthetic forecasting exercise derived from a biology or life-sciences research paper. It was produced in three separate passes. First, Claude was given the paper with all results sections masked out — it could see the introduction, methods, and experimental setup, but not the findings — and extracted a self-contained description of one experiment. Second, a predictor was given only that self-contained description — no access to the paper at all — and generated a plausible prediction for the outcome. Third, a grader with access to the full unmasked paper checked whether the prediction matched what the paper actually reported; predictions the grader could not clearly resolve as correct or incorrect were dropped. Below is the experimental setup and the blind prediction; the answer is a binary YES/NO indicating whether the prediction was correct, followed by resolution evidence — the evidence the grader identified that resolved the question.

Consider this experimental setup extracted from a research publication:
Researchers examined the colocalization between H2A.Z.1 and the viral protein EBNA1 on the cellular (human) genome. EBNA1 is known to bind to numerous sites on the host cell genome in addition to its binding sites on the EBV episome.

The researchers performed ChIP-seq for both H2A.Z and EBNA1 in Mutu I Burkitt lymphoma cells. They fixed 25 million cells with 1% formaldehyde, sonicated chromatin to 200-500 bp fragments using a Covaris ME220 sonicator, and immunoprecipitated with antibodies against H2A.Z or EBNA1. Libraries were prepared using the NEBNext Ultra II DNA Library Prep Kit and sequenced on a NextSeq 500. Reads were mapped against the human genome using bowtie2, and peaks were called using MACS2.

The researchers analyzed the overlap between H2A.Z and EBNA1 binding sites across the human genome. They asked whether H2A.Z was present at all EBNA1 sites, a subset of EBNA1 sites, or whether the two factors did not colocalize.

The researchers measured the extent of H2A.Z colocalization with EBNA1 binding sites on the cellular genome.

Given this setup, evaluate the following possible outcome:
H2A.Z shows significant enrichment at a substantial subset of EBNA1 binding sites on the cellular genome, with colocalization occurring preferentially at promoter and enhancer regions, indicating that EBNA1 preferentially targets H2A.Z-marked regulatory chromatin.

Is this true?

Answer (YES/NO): NO